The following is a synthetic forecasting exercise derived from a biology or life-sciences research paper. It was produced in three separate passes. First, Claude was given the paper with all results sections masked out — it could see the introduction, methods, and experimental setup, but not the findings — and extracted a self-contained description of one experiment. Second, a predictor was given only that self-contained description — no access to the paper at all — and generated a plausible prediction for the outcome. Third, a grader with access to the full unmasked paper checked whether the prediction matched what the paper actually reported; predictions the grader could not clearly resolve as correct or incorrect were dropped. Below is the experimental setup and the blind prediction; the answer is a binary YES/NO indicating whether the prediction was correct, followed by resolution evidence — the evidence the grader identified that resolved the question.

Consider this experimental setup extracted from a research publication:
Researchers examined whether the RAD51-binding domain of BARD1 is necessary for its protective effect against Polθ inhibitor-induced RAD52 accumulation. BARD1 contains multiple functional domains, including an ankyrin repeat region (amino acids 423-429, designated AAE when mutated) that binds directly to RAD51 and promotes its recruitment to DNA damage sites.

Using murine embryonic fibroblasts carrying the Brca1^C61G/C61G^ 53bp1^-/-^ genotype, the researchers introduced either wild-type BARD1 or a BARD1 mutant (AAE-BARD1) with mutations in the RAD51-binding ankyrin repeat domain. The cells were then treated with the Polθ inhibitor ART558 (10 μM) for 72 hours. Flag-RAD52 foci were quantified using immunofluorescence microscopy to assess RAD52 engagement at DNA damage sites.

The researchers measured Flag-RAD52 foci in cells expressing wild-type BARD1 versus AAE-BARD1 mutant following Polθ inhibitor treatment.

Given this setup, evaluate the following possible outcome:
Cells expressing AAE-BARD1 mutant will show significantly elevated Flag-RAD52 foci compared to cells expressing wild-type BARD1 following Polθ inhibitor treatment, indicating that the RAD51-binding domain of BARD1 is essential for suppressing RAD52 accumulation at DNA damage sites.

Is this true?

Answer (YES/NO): YES